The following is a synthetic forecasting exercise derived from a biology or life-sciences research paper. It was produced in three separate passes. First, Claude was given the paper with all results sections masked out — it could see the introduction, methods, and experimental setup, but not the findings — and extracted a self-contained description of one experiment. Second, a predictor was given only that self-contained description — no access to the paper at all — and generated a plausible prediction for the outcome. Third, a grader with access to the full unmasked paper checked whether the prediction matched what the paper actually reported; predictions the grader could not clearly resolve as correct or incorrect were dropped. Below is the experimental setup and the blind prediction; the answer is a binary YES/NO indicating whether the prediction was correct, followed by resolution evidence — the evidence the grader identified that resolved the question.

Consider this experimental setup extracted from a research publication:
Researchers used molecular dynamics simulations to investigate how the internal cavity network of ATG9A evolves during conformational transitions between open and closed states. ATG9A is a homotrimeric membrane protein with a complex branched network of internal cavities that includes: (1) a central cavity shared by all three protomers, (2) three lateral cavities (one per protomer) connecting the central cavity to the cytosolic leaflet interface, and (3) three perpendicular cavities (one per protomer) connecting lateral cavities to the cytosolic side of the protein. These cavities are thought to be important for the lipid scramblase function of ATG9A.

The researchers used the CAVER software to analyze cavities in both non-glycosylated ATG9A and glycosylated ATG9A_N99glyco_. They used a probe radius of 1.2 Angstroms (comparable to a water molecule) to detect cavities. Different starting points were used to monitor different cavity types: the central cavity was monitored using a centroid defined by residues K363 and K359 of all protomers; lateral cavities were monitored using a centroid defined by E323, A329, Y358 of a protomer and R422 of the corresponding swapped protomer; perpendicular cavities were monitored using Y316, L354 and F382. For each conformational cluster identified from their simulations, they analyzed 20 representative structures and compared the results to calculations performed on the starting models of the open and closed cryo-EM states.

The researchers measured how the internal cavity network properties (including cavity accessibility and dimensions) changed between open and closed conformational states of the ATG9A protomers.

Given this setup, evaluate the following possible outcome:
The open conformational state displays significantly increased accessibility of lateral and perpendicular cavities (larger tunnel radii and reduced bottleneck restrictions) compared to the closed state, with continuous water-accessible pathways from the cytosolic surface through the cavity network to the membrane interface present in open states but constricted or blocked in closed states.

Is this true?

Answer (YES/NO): NO